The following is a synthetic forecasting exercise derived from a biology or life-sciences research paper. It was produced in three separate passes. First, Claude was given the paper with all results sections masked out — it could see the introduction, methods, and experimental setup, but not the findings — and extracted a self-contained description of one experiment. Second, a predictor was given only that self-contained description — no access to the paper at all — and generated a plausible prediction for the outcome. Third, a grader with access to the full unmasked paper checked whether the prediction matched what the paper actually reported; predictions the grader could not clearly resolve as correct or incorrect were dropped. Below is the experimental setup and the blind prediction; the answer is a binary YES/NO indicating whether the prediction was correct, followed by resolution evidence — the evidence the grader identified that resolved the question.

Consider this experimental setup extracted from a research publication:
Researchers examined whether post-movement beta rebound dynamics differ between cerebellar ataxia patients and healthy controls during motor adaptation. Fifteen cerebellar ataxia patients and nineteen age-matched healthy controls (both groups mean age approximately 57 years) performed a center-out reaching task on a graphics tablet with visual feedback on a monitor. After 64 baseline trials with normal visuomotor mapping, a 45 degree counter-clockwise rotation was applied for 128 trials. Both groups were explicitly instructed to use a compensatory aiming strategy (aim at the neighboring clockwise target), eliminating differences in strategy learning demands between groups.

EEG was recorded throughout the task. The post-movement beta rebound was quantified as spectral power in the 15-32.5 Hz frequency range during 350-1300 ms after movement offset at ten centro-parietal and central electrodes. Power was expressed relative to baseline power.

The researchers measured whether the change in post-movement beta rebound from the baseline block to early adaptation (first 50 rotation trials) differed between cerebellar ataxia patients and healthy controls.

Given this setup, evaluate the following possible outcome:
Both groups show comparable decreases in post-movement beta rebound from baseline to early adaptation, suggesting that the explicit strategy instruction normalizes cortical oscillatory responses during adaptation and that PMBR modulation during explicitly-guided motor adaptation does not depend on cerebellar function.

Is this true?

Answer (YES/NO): NO